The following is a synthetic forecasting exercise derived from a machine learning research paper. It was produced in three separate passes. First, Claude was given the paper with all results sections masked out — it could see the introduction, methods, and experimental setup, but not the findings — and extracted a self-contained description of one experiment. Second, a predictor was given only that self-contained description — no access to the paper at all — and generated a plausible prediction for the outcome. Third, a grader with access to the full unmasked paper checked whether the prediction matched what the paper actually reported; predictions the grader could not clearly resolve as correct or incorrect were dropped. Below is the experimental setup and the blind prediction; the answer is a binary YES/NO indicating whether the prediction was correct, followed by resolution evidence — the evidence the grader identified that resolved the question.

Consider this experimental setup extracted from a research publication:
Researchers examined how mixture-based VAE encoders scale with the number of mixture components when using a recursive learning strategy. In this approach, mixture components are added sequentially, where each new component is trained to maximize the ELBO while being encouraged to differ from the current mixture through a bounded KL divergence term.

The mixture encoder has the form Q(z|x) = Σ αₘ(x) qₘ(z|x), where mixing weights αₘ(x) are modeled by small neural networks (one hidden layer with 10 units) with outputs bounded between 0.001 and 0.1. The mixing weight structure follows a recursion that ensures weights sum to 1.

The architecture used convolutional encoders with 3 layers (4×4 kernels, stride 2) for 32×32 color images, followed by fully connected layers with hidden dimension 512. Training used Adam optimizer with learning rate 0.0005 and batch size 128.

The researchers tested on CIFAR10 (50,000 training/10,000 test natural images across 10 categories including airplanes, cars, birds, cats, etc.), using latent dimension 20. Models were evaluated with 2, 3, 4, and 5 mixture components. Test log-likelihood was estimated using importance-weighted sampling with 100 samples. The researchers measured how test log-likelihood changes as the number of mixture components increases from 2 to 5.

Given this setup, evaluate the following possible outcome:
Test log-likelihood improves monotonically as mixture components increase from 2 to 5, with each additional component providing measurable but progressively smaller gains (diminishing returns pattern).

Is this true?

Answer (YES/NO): NO